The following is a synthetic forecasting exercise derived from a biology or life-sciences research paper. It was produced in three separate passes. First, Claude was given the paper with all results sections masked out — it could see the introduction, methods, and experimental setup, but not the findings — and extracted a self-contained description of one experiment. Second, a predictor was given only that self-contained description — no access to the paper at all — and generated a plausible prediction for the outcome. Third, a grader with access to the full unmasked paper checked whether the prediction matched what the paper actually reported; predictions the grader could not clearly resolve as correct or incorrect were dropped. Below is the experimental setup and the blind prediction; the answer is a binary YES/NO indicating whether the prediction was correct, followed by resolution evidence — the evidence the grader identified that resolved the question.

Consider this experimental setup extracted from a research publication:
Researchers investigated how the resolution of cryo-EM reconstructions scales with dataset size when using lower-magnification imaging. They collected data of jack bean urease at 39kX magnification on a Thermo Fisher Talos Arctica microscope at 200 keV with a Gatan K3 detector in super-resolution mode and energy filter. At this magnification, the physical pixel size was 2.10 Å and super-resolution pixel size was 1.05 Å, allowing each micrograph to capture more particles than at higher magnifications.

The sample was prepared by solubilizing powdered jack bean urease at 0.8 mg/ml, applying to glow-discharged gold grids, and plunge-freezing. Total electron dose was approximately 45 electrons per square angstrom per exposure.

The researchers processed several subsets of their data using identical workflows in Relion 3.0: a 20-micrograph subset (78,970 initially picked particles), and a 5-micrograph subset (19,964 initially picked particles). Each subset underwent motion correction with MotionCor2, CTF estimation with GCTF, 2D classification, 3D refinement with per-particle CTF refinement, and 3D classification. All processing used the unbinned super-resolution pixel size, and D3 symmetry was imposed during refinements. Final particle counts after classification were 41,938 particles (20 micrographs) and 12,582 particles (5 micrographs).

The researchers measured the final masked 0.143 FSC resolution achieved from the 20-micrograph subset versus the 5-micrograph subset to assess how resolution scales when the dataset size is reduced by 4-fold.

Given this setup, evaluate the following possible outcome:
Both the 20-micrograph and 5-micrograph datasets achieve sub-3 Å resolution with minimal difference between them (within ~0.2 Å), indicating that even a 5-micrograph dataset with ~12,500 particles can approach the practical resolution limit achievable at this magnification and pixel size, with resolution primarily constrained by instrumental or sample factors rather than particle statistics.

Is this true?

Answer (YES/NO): NO